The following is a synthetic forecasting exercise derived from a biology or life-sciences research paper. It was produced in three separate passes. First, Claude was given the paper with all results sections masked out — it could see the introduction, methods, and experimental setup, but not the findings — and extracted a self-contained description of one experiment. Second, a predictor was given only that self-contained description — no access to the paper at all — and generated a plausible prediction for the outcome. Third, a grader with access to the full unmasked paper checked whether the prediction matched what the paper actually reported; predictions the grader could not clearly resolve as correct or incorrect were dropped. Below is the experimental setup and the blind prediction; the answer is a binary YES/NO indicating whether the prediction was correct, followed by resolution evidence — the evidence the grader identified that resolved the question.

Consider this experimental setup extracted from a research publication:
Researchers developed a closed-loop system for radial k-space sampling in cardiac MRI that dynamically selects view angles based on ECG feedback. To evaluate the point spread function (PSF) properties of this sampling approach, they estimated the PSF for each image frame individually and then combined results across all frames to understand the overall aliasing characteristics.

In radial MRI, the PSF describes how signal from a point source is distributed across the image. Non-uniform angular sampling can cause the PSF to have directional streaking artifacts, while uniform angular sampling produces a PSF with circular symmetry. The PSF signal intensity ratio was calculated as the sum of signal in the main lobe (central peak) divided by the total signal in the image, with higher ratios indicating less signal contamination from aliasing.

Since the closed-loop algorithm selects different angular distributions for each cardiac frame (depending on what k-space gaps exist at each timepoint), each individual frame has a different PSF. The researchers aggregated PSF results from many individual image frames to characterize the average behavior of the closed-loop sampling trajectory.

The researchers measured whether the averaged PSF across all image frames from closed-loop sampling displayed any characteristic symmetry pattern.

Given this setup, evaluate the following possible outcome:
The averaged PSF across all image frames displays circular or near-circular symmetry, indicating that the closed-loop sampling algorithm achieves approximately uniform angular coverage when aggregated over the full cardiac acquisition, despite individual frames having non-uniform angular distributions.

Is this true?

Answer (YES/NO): YES